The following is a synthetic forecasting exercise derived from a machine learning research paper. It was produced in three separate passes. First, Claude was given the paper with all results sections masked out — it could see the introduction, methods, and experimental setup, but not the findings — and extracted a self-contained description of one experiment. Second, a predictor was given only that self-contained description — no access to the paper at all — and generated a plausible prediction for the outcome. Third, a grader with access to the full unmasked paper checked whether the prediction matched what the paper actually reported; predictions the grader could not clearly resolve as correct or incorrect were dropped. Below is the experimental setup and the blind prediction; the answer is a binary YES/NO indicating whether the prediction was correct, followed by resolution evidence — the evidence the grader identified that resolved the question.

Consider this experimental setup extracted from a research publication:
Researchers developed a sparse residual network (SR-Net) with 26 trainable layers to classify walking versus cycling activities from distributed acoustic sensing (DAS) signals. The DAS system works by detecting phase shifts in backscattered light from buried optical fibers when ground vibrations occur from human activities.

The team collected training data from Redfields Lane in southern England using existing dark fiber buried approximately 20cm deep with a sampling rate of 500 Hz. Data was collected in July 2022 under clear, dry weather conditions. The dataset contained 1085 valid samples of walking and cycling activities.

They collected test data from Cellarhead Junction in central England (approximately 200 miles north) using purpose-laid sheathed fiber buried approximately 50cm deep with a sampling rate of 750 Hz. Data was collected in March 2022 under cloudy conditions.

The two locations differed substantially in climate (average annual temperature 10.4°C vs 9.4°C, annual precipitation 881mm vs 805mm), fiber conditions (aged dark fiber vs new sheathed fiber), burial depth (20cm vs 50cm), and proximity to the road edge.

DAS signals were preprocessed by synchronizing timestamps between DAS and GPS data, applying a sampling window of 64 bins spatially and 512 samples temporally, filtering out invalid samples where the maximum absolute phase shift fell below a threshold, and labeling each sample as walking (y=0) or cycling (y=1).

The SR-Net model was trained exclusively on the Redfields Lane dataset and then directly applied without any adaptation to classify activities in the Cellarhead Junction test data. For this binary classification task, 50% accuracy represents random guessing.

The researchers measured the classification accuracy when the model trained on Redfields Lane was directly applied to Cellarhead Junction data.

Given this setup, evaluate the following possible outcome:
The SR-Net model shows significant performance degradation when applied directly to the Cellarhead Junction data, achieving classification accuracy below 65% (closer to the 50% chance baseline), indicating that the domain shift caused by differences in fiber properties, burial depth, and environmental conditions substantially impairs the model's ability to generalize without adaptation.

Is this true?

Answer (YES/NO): YES